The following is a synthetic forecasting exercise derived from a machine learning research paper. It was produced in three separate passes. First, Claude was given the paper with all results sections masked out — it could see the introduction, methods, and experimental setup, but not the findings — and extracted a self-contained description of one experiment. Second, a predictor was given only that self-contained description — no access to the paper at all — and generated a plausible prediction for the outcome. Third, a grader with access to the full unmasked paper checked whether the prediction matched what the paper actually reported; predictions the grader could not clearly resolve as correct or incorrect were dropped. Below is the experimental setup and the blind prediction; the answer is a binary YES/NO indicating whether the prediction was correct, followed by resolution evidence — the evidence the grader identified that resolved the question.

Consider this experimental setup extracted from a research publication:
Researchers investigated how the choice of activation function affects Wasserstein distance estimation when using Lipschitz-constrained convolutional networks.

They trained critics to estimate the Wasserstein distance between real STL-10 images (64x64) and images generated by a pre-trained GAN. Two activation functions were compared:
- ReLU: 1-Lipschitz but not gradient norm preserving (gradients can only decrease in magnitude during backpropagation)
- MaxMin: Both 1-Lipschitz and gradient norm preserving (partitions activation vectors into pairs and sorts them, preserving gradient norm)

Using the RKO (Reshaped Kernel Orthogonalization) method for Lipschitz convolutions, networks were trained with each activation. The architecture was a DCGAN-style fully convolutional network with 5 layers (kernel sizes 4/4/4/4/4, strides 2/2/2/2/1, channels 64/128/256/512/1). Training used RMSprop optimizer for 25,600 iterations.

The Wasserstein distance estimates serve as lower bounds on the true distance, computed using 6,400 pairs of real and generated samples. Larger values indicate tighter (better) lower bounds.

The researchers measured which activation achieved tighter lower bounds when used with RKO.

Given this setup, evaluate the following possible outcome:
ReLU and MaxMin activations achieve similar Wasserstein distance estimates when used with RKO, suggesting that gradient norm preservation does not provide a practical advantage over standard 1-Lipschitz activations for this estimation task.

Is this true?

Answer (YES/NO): NO